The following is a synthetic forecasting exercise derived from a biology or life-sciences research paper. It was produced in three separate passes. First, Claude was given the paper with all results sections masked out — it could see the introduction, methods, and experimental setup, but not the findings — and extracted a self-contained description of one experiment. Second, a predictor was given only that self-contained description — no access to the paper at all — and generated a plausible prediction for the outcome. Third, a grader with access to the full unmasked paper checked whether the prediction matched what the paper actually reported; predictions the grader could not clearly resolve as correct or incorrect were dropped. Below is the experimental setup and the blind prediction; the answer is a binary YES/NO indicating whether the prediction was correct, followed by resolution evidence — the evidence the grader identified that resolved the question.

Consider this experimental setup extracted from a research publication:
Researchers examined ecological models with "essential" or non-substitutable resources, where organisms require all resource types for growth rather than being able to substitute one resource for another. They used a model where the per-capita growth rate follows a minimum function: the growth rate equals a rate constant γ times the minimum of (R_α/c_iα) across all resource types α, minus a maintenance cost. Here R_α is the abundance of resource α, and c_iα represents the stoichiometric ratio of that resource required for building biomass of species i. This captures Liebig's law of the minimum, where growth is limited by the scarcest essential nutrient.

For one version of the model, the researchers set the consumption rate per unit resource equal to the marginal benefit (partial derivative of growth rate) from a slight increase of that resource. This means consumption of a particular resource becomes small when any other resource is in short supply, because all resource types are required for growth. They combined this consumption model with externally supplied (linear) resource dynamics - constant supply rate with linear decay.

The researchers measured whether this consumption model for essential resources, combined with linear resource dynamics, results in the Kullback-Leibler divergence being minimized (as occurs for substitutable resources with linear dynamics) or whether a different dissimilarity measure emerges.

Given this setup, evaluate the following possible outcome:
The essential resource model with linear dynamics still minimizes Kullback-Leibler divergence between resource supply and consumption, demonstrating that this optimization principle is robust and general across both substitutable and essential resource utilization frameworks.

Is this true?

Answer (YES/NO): YES